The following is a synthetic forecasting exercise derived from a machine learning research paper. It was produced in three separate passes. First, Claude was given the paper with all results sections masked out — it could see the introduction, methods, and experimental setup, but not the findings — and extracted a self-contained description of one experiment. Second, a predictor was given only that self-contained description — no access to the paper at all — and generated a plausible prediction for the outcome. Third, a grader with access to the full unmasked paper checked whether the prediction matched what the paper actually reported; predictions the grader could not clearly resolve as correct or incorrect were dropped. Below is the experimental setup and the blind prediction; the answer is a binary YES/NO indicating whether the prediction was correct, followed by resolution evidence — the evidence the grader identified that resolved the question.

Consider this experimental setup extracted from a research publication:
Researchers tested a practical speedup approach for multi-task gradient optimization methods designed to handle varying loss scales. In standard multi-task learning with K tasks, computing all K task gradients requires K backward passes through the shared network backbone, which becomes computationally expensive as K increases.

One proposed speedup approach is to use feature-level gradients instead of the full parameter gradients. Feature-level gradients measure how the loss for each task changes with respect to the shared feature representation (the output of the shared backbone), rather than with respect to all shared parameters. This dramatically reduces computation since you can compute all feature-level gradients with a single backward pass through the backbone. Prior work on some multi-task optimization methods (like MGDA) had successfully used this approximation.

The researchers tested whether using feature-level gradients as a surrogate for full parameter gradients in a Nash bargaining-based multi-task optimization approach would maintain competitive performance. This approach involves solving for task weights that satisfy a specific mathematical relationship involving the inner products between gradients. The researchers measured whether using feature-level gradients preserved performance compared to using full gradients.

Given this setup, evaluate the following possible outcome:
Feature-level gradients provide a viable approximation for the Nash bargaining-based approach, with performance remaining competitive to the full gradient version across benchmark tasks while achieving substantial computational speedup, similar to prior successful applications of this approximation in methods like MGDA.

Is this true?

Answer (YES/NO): NO